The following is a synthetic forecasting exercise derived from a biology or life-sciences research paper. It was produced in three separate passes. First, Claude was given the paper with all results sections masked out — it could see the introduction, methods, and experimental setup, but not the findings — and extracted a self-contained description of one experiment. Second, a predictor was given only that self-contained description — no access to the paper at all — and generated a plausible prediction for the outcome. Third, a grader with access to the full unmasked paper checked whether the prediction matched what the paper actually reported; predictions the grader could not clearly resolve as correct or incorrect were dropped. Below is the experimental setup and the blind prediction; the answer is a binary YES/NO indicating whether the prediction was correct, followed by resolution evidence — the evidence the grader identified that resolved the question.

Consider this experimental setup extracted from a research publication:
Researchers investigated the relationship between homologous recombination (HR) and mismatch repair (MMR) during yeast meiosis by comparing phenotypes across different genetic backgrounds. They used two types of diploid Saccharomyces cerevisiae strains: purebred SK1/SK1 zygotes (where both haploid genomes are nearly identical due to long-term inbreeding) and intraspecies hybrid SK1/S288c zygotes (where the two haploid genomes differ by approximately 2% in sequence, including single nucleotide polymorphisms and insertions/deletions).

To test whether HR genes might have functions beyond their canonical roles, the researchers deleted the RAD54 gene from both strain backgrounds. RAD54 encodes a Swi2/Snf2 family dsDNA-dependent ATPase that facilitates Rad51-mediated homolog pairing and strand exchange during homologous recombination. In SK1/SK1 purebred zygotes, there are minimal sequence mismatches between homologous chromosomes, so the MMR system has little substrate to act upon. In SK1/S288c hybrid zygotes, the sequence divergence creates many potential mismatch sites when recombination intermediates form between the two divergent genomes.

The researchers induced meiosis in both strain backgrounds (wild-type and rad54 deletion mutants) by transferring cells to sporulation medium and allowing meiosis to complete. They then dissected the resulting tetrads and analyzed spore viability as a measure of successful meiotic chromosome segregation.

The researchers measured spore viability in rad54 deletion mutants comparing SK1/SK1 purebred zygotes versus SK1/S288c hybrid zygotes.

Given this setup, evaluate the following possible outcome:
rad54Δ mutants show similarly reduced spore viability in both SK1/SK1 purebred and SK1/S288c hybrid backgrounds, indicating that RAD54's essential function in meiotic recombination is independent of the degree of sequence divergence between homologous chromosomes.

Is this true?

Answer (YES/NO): NO